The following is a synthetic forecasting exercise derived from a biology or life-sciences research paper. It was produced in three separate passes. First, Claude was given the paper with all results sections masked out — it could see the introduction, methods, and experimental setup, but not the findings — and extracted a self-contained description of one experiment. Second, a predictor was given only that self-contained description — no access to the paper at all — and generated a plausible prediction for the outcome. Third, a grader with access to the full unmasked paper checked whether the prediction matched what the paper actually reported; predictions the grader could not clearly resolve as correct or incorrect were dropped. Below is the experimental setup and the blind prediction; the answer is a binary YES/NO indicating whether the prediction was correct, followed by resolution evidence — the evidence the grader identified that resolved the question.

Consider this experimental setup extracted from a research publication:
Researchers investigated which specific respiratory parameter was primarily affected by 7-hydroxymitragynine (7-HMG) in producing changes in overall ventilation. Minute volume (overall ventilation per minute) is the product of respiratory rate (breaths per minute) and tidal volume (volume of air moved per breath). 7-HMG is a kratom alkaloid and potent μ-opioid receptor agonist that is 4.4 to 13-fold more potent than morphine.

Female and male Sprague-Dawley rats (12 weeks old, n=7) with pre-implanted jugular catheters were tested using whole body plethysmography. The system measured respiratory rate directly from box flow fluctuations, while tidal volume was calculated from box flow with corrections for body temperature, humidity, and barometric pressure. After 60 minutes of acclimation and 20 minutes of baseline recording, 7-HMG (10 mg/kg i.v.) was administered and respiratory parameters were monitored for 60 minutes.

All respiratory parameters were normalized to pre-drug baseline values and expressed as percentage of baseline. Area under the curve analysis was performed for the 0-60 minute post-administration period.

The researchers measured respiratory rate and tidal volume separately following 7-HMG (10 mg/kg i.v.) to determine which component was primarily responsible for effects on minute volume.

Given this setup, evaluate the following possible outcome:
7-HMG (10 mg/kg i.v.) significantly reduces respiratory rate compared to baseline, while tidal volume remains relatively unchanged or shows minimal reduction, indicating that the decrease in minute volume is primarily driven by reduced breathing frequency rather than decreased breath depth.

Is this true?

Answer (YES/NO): YES